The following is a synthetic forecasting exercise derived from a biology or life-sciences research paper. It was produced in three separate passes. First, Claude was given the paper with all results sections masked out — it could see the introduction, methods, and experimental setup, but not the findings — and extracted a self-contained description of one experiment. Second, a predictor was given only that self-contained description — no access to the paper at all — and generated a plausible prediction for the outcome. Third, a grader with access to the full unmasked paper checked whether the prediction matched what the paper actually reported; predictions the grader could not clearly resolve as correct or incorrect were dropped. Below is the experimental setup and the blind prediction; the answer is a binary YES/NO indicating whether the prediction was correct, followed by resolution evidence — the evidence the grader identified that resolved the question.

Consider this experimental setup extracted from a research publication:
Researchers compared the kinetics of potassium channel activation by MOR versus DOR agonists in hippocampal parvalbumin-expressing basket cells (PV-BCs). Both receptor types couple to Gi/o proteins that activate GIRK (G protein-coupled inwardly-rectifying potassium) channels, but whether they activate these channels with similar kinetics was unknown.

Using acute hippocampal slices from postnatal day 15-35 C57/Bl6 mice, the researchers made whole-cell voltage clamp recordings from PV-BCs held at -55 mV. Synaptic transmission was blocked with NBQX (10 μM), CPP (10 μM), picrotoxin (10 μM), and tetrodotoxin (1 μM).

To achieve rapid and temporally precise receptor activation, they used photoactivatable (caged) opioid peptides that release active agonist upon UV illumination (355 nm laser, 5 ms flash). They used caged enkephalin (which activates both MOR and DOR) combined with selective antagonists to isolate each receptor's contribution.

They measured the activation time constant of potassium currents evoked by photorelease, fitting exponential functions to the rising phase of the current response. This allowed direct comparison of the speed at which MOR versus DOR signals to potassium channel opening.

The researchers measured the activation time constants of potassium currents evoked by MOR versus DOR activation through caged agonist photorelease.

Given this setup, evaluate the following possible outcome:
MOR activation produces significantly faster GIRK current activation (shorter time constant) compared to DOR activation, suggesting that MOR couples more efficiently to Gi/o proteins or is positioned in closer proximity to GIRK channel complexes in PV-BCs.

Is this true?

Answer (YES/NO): NO